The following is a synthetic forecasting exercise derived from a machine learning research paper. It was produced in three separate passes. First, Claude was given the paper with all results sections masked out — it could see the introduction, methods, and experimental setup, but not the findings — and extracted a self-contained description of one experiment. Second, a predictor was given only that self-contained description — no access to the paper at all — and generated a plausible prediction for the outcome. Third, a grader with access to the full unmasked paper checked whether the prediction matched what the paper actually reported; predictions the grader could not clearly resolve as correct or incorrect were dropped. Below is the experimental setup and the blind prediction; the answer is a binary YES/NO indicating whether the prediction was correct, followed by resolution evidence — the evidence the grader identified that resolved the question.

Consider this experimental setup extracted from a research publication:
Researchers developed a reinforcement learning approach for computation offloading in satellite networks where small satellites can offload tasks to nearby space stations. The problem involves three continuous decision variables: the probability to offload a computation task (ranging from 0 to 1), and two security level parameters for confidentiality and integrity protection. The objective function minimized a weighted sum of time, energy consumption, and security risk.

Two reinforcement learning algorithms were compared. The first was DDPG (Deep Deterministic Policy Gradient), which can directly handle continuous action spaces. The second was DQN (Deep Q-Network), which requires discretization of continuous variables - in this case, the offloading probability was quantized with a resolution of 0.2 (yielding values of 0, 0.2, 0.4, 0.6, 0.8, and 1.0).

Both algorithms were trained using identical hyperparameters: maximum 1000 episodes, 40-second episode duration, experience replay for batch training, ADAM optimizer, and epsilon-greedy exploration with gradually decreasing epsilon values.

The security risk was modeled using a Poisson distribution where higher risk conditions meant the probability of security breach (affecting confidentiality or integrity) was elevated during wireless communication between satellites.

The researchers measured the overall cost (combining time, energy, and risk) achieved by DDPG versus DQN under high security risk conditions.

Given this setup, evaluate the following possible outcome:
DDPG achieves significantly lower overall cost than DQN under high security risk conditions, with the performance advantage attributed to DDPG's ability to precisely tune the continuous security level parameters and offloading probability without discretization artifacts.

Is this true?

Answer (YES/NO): NO